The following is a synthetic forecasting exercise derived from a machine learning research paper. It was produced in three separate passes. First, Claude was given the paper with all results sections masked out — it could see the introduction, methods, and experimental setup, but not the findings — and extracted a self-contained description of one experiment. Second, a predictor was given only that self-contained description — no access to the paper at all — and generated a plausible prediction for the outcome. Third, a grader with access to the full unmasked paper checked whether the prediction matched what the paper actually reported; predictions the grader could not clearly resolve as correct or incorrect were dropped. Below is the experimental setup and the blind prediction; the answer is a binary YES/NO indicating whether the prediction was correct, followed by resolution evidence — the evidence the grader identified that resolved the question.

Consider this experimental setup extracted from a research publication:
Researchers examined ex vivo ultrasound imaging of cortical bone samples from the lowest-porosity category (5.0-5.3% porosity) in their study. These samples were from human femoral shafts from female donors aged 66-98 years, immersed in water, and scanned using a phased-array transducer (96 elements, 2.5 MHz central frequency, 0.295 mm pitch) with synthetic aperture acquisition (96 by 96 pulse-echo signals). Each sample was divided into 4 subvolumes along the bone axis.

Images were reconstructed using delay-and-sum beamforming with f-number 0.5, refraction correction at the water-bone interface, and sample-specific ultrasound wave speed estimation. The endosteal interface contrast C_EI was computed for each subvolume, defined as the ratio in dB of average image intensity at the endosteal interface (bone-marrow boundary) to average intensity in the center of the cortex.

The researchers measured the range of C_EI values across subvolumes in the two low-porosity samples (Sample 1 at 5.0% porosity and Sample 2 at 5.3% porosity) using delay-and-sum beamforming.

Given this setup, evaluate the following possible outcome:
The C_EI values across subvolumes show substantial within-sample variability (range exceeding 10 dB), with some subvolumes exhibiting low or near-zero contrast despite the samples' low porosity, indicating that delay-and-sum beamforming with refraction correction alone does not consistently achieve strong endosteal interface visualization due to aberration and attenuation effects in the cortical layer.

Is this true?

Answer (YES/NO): NO